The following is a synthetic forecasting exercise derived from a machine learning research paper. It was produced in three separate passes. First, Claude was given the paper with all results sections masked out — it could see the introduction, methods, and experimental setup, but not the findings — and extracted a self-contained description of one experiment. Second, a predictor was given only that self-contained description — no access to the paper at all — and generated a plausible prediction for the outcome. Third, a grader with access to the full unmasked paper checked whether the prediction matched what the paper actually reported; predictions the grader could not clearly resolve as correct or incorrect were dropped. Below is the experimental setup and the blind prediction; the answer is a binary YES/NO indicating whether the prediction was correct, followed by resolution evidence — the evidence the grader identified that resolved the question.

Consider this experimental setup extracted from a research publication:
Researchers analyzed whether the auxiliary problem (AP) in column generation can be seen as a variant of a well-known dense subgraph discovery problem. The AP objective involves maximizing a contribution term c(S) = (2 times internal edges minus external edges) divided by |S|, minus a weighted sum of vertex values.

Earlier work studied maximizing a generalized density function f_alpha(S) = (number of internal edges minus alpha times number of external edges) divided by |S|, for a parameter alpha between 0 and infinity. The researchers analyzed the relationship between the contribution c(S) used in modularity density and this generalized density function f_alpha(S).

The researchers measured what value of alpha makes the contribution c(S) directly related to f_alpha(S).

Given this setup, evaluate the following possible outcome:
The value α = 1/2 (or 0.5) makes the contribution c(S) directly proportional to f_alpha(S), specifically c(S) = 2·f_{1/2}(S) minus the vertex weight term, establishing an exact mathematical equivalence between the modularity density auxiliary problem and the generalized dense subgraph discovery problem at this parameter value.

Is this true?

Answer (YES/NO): YES